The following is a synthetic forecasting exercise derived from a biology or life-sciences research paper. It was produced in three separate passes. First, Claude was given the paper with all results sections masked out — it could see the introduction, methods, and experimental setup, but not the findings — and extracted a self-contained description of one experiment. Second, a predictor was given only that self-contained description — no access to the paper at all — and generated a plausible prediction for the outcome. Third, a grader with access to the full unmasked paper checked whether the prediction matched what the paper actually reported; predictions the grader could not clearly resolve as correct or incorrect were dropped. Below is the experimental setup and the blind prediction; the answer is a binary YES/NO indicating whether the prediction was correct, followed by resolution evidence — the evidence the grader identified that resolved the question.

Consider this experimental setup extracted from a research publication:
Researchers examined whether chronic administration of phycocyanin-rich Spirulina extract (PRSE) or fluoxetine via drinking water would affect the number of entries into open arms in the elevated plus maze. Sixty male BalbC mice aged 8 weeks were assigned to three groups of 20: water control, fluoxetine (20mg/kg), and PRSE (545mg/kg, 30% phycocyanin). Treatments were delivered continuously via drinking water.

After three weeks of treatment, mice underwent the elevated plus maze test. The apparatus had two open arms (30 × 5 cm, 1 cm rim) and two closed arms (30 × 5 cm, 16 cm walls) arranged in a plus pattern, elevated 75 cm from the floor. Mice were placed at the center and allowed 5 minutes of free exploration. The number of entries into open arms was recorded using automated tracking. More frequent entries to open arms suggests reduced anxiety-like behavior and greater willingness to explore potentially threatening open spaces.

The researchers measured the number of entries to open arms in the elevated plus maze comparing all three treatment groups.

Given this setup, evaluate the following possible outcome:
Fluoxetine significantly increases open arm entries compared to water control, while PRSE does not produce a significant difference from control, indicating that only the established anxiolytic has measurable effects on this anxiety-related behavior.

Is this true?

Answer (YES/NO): NO